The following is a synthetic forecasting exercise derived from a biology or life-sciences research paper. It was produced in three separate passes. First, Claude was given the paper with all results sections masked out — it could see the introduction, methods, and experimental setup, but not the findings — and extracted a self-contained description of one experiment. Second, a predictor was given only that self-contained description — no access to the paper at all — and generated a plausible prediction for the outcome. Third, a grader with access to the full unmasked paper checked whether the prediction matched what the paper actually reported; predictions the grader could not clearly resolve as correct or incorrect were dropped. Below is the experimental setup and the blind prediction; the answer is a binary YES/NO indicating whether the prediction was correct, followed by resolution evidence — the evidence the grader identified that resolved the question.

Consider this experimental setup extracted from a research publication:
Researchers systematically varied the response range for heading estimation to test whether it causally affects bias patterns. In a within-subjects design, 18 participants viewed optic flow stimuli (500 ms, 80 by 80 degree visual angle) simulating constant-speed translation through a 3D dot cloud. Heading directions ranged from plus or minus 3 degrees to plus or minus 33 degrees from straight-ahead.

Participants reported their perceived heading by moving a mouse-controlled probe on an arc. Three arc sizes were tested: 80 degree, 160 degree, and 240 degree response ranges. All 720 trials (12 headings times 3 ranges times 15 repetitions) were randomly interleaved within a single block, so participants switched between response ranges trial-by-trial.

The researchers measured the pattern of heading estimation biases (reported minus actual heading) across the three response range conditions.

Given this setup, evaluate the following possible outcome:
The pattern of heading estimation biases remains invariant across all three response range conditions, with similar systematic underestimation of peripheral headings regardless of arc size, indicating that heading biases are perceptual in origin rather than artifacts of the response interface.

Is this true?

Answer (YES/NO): NO